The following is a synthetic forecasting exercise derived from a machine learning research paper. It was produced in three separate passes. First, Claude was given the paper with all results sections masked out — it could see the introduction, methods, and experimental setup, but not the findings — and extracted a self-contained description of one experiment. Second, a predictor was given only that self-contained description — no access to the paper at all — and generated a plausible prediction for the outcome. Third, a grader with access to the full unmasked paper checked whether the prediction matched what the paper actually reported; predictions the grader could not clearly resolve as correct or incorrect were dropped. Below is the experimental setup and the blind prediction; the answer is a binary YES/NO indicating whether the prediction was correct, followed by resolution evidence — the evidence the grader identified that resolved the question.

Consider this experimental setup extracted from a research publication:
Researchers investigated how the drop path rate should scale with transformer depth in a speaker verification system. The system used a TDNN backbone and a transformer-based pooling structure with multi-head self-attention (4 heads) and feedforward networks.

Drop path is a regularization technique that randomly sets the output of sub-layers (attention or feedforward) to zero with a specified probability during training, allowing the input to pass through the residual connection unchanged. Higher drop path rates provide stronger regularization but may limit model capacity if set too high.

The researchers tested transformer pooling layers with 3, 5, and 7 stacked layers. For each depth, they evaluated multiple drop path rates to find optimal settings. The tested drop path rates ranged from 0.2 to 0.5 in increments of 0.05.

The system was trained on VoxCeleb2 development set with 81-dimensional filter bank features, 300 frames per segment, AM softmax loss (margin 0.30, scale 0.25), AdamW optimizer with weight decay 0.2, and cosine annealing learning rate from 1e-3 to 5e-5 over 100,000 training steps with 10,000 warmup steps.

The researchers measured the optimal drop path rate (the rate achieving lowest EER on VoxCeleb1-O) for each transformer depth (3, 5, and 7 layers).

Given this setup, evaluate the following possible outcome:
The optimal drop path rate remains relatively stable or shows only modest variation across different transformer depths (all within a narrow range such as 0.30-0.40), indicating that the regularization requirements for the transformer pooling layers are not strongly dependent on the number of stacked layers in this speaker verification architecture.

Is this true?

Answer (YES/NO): NO